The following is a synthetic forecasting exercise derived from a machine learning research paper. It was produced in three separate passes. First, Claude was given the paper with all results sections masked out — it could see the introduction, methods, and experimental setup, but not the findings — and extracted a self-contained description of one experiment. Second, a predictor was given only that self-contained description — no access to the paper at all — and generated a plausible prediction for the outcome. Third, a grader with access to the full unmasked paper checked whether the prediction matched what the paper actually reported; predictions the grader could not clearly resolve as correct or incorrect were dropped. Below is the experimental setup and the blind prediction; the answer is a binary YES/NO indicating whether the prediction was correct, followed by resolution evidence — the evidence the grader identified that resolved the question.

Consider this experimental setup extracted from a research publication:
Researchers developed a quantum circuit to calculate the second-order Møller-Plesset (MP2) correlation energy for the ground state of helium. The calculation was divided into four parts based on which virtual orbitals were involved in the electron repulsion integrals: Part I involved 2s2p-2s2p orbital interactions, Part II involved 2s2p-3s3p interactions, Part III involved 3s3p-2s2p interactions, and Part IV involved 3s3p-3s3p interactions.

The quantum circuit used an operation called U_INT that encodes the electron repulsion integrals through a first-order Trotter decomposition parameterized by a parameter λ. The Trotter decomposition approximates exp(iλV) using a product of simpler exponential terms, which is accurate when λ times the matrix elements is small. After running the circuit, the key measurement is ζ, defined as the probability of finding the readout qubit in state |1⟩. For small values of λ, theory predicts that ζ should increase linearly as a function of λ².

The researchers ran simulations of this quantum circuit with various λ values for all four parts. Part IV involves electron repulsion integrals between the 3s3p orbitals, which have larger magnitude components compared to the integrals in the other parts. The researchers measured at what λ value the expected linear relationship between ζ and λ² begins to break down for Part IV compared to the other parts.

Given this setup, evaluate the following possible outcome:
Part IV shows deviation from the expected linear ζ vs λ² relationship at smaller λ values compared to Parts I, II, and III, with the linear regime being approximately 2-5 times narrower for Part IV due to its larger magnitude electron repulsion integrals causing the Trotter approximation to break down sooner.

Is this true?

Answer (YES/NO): YES